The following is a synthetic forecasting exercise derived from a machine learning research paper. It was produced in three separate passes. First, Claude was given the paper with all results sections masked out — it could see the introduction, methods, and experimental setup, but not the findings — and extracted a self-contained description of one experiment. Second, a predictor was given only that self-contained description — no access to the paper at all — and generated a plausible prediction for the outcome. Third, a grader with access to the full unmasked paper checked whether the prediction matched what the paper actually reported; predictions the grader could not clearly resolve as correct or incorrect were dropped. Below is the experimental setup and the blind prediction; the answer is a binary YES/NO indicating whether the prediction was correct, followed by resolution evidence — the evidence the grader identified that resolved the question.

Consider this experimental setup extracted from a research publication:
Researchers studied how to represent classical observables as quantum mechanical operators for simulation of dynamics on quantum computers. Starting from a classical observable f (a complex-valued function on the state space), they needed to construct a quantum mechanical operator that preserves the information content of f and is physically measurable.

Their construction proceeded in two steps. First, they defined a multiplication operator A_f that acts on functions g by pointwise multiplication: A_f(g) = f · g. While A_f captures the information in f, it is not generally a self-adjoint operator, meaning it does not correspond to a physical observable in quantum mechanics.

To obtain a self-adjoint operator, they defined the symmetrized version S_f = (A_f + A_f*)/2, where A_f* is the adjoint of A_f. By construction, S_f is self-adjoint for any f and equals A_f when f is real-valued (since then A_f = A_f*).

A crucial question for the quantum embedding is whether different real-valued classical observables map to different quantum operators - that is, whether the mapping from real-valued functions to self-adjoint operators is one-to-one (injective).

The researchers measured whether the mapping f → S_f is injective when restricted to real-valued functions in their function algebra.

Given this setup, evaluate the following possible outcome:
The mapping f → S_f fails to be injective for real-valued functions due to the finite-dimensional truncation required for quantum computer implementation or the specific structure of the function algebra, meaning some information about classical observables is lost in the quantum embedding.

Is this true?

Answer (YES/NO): NO